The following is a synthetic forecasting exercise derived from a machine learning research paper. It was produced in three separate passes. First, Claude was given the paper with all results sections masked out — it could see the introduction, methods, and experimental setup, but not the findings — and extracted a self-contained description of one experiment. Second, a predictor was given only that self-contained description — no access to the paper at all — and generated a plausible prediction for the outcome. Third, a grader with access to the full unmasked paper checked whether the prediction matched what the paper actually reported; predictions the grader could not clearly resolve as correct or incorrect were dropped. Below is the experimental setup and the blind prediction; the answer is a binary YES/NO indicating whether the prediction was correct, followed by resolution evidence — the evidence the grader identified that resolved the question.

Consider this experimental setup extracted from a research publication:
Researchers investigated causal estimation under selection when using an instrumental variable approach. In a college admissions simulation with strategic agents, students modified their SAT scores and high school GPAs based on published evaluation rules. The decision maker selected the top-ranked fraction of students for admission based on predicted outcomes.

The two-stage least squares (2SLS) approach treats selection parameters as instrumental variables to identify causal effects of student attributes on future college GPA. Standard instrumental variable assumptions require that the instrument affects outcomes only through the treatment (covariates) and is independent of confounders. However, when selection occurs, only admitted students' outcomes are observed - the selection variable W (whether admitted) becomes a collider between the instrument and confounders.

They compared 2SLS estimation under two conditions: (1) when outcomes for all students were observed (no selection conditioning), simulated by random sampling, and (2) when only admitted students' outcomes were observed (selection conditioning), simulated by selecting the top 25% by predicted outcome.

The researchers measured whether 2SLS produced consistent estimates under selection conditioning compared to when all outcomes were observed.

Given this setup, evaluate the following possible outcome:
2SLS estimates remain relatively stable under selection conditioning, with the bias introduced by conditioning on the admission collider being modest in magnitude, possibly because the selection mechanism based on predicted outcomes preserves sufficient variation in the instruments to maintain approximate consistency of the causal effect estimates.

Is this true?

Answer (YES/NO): NO